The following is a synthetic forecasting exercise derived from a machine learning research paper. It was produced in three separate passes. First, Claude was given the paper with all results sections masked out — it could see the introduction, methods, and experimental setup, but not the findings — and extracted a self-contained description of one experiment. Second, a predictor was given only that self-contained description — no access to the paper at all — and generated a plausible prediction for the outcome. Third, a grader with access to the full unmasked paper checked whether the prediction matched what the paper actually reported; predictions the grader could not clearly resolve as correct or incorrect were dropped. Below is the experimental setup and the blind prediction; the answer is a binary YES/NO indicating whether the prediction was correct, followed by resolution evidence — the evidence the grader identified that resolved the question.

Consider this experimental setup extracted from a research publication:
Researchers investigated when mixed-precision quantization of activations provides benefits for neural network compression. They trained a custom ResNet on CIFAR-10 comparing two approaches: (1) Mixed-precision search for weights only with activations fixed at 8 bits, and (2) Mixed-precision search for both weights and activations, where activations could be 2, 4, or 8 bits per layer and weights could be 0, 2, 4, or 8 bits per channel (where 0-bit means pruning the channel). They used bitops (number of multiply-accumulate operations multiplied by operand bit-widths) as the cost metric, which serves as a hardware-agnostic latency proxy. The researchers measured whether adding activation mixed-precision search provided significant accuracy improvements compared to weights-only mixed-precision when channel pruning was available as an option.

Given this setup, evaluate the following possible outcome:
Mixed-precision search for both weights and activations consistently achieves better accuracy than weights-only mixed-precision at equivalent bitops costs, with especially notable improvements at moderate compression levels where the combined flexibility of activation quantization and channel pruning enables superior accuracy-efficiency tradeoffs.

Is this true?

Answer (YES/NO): NO